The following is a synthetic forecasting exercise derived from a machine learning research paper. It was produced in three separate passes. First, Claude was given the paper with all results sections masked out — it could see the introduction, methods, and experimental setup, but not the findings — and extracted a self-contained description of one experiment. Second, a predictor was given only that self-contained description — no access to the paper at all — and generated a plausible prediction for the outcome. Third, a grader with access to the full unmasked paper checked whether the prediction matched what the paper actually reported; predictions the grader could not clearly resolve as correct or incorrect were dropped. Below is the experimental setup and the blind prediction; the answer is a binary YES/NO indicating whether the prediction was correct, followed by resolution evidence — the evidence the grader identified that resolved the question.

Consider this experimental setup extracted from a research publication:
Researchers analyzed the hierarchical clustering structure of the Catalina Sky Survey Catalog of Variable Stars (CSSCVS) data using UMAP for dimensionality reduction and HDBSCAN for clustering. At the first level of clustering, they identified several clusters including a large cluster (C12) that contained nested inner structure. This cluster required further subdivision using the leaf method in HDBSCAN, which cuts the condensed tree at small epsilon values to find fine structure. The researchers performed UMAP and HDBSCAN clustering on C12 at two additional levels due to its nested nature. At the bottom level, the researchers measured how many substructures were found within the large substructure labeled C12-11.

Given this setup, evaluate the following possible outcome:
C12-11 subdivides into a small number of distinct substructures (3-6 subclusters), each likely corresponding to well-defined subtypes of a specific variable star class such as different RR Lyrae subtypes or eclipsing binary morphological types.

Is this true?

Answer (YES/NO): NO